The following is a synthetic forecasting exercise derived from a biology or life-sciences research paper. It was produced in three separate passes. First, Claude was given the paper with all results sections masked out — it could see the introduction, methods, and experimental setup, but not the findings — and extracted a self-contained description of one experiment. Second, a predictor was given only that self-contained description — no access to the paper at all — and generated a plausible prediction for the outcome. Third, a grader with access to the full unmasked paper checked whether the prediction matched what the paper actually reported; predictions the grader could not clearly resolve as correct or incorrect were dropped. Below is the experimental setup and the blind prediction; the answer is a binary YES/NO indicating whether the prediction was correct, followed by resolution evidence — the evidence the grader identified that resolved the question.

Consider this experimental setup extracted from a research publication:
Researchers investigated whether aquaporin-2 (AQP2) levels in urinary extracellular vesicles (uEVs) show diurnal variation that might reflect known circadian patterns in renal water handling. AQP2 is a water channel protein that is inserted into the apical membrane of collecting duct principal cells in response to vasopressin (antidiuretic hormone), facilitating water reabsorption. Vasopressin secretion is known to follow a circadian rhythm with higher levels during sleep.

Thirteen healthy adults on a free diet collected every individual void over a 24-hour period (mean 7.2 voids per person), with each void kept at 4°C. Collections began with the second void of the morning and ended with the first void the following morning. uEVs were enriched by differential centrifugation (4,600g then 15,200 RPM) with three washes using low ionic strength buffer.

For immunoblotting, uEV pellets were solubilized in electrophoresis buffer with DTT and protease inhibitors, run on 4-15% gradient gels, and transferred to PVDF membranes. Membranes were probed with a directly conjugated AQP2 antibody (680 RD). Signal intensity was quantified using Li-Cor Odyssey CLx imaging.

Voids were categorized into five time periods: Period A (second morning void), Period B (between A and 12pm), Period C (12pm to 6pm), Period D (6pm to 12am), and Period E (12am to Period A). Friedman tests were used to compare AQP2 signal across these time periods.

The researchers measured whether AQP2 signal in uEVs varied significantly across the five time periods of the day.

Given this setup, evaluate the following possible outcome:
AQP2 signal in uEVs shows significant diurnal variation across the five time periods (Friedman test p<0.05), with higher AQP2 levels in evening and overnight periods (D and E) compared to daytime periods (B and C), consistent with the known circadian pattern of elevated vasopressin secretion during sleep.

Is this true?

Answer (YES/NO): NO